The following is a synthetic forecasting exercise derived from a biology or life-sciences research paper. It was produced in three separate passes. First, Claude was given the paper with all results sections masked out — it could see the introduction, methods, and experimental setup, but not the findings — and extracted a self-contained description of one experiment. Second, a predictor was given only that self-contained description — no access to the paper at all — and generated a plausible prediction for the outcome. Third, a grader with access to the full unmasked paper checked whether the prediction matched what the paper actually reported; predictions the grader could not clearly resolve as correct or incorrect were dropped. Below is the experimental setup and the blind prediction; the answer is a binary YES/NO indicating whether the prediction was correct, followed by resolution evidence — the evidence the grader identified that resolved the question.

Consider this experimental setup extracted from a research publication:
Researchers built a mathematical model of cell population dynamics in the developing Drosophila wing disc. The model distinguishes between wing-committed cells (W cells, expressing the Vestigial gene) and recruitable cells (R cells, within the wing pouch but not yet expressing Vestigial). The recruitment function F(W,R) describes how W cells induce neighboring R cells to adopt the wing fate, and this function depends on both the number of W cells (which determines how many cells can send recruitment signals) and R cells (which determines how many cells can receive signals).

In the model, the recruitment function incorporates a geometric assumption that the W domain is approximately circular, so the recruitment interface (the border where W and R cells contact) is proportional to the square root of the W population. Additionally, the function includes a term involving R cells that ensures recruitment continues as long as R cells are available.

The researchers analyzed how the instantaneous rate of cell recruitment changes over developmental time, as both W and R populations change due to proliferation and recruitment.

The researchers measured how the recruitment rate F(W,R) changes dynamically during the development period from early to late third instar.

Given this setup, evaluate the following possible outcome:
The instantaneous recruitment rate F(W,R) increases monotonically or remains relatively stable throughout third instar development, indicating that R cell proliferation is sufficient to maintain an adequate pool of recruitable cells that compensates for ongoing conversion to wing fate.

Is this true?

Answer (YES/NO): YES